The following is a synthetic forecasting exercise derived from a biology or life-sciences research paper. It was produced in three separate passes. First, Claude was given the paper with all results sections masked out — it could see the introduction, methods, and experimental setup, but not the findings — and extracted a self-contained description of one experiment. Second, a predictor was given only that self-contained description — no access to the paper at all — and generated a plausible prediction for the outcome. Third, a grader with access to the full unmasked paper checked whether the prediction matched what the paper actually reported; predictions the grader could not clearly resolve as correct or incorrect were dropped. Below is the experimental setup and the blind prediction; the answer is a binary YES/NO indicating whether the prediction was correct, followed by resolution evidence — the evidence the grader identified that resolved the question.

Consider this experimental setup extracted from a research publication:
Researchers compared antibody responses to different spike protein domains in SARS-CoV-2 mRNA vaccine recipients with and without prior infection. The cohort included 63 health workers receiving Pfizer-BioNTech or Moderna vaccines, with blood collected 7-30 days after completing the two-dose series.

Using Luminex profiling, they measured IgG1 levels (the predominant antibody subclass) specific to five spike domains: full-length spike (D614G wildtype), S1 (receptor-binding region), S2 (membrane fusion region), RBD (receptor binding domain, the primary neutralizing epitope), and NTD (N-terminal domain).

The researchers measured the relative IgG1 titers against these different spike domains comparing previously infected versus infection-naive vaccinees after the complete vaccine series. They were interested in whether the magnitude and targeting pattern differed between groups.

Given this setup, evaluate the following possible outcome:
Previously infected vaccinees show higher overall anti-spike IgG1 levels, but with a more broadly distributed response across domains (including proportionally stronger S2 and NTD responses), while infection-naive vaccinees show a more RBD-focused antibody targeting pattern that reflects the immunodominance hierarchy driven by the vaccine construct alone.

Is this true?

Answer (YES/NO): NO